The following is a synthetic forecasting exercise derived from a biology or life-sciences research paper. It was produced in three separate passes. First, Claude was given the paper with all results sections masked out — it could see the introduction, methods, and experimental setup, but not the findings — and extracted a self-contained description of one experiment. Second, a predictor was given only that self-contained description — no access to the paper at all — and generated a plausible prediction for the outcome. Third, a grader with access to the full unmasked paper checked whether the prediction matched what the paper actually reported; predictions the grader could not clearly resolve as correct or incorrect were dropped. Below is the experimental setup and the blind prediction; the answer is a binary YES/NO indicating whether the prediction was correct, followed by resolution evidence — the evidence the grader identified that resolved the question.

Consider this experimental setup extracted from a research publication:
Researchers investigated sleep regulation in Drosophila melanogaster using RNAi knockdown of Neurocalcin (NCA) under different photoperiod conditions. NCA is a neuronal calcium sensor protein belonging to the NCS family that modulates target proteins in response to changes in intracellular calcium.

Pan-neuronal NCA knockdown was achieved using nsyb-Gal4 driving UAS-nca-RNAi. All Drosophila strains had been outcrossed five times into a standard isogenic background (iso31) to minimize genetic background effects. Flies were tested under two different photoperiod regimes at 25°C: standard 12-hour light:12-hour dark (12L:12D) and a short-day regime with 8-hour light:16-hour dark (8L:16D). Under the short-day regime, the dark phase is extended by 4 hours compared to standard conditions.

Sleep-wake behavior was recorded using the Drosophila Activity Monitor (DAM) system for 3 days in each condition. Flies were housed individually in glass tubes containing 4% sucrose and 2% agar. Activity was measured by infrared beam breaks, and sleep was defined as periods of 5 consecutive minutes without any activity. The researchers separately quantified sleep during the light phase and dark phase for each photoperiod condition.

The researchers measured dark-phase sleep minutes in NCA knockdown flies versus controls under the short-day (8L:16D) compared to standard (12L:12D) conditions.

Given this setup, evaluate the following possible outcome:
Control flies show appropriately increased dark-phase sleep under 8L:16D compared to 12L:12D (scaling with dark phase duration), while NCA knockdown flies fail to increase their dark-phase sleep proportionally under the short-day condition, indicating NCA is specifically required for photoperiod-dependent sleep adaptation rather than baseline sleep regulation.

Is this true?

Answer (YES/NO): NO